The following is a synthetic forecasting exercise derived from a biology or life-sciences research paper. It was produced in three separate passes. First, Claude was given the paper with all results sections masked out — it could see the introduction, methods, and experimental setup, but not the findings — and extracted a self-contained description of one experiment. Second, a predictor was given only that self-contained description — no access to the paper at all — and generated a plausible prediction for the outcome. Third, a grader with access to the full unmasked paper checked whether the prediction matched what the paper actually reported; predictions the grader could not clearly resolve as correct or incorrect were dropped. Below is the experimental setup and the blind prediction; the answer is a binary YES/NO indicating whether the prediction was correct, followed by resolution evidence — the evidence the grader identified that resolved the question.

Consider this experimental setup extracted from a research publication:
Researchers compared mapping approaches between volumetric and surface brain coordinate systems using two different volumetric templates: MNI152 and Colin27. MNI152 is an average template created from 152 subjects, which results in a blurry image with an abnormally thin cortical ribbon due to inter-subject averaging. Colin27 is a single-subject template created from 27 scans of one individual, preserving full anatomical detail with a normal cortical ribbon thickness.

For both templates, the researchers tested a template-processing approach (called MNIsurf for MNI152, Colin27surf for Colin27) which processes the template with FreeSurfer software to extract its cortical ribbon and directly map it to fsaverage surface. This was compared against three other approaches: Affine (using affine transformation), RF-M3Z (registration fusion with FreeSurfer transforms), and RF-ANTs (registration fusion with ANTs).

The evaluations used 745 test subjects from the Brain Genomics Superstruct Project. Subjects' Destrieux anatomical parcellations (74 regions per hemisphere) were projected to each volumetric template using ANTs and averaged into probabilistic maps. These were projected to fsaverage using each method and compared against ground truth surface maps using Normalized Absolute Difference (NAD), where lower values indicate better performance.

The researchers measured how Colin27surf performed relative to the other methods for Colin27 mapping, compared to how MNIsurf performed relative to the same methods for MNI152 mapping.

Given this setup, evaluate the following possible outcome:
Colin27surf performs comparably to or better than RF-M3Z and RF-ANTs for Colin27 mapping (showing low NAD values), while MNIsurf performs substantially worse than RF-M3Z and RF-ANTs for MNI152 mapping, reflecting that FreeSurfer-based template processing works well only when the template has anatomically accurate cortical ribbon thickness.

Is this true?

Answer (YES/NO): NO